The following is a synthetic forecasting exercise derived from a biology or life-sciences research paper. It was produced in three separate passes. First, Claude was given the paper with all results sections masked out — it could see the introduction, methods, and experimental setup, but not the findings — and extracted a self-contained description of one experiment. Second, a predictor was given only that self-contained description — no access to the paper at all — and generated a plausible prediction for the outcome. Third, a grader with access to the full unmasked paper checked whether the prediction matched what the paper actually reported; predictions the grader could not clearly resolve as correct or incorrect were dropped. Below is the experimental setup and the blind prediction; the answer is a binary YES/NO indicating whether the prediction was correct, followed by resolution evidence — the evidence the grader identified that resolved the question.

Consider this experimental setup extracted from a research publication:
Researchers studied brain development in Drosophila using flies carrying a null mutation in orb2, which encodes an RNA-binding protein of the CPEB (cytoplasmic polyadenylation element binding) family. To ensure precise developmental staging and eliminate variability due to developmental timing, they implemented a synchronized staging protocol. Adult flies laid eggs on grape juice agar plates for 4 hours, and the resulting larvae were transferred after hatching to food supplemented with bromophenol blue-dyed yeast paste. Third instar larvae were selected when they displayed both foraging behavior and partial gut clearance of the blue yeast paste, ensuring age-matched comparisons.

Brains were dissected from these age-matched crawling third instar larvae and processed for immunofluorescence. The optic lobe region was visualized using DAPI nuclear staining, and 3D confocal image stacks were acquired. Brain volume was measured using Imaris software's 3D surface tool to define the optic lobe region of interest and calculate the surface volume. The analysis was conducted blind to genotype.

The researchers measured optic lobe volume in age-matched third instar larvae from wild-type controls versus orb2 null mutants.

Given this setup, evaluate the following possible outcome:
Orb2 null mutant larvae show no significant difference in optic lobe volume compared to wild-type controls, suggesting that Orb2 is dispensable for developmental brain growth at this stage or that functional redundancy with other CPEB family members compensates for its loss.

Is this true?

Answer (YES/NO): NO